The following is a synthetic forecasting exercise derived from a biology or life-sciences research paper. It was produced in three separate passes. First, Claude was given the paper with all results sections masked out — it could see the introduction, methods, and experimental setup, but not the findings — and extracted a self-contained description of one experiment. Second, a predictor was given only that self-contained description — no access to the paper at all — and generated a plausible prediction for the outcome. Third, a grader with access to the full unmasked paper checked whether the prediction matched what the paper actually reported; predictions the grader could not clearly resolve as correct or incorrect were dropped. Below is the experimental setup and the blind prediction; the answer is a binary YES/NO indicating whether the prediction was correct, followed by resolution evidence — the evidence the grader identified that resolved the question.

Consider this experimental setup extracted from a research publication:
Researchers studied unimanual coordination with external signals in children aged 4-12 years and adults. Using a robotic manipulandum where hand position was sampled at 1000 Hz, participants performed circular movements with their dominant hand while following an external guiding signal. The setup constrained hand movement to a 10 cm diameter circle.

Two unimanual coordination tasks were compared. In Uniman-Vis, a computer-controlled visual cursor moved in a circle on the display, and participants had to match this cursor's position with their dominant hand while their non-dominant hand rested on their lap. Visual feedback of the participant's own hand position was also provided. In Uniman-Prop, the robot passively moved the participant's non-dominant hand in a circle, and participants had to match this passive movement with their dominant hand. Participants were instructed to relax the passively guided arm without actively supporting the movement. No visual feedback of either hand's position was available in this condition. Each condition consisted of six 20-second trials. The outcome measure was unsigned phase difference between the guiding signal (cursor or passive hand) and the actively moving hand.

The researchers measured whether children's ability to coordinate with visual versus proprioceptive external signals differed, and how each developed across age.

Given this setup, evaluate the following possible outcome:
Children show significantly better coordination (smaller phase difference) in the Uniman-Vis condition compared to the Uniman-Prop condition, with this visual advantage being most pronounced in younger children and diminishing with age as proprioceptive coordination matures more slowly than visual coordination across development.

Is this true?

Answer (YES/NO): NO